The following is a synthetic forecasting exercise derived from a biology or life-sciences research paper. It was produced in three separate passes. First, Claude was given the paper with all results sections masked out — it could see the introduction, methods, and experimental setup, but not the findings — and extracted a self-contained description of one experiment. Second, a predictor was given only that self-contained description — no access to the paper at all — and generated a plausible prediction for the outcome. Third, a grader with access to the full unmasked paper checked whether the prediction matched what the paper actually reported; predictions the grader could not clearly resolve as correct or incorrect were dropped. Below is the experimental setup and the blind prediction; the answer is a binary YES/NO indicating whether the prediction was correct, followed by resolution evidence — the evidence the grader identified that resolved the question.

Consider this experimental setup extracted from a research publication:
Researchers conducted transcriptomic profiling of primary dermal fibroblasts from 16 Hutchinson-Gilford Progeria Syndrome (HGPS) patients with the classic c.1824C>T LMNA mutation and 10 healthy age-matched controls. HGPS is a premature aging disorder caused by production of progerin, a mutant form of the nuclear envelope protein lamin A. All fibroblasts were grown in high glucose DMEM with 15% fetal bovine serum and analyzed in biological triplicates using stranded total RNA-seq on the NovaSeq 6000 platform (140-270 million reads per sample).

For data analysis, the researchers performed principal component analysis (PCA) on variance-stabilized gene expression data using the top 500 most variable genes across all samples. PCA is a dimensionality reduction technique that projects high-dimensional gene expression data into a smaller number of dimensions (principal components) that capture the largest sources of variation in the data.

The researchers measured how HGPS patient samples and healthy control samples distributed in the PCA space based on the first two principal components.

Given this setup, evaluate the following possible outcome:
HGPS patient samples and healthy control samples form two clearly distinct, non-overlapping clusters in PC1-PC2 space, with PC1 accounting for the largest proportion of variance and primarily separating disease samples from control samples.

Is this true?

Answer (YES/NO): NO